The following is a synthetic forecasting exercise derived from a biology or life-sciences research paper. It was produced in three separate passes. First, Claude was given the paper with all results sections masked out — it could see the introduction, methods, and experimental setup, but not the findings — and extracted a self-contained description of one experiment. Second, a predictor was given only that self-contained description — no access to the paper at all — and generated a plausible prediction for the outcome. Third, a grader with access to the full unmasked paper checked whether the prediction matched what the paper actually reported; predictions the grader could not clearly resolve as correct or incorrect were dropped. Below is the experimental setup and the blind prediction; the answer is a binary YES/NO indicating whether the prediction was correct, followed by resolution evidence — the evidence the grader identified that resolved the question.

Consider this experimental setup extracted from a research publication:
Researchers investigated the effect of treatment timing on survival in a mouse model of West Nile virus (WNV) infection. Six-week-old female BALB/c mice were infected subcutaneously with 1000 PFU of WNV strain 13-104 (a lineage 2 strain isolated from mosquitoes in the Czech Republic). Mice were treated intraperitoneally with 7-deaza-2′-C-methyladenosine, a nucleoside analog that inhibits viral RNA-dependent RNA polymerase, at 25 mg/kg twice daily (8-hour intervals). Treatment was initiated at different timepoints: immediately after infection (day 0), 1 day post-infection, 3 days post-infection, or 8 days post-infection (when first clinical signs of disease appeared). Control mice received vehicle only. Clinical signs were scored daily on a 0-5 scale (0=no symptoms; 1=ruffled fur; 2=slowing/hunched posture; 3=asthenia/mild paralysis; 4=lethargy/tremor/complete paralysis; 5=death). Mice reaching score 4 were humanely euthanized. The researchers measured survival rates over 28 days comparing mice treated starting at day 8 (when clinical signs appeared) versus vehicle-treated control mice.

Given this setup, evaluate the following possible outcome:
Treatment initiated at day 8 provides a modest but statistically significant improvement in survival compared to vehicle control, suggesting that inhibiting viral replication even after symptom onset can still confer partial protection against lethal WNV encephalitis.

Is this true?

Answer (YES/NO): NO